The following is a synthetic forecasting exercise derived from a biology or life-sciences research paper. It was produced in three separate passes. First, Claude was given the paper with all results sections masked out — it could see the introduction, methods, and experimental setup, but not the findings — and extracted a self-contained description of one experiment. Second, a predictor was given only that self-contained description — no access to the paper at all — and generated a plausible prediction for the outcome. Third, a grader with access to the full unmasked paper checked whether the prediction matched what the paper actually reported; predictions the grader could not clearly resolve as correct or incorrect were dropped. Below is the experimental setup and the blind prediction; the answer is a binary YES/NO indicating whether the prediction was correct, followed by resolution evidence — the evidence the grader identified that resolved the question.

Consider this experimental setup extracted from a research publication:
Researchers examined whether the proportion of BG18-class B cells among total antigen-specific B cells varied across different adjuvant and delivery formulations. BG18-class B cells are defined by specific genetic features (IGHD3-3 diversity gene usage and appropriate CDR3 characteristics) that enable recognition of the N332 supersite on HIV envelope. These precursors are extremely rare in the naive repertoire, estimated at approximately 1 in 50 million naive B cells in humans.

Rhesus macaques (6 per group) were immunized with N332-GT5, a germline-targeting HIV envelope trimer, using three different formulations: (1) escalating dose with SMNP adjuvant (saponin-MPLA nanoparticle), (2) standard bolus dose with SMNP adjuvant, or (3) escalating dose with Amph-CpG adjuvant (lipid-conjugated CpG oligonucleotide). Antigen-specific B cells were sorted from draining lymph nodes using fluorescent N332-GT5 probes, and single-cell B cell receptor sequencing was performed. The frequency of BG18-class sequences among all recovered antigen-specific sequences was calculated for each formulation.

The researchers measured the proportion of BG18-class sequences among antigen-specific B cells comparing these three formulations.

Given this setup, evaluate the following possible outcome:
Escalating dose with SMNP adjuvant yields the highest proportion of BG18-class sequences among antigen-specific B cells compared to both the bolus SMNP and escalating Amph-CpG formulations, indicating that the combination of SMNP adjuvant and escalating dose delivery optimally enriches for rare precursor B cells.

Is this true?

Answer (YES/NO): YES